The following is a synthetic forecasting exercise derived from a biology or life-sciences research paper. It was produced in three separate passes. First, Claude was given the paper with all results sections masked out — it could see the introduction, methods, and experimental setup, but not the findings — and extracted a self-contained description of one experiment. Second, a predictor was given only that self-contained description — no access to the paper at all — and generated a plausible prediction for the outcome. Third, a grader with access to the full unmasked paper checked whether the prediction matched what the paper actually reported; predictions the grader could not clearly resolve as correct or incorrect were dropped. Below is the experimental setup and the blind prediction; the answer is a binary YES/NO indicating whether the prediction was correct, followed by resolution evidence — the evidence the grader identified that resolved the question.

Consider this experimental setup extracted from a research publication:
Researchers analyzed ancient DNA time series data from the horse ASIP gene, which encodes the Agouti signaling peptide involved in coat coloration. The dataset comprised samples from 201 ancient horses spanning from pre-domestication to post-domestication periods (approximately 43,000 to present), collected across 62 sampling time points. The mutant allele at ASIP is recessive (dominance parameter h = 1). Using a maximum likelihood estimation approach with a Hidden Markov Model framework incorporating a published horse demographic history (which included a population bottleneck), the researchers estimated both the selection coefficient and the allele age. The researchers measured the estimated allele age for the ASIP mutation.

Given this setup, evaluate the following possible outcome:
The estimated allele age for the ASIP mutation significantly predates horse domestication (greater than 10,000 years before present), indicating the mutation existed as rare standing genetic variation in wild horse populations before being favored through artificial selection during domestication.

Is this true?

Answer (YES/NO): NO